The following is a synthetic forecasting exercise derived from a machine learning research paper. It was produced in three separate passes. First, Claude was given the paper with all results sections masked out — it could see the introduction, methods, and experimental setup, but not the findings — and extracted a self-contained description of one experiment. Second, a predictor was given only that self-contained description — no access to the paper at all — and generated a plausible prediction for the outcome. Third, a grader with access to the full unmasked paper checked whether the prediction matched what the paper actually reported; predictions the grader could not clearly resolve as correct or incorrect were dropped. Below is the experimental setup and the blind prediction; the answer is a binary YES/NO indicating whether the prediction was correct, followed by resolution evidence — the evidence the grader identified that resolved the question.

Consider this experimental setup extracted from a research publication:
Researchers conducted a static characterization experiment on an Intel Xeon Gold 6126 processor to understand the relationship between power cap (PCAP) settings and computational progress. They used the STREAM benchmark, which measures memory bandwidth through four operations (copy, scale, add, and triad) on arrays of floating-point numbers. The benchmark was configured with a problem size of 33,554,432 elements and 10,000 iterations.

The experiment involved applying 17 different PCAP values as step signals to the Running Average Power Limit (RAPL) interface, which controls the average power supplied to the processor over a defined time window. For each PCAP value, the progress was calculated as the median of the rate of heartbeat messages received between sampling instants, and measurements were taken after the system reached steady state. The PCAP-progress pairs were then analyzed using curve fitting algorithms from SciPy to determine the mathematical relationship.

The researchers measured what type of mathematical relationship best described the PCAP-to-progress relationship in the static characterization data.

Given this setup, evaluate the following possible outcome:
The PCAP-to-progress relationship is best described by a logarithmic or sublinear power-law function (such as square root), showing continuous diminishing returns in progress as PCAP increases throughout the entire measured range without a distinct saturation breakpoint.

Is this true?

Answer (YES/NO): NO